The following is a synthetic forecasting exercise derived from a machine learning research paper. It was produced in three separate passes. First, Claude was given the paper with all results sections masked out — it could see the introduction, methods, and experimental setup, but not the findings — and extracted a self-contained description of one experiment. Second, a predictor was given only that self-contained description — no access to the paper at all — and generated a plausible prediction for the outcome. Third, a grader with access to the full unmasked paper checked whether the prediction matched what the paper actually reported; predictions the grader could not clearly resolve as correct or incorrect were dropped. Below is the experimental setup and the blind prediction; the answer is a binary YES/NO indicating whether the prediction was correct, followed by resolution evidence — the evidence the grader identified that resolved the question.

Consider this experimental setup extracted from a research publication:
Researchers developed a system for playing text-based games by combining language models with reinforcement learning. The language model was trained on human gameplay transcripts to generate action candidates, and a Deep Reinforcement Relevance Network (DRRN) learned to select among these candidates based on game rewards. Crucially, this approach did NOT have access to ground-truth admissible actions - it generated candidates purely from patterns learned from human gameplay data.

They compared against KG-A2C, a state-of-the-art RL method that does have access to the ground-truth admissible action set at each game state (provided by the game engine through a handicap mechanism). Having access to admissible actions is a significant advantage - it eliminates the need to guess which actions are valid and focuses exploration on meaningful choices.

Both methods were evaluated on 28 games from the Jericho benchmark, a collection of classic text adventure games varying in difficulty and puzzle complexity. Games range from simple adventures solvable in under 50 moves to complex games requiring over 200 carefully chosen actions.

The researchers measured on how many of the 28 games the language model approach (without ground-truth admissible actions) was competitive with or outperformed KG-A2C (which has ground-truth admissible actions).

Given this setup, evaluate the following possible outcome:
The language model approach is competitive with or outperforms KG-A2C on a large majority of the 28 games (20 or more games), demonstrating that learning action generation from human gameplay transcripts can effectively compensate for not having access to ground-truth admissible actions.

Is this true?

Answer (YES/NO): NO